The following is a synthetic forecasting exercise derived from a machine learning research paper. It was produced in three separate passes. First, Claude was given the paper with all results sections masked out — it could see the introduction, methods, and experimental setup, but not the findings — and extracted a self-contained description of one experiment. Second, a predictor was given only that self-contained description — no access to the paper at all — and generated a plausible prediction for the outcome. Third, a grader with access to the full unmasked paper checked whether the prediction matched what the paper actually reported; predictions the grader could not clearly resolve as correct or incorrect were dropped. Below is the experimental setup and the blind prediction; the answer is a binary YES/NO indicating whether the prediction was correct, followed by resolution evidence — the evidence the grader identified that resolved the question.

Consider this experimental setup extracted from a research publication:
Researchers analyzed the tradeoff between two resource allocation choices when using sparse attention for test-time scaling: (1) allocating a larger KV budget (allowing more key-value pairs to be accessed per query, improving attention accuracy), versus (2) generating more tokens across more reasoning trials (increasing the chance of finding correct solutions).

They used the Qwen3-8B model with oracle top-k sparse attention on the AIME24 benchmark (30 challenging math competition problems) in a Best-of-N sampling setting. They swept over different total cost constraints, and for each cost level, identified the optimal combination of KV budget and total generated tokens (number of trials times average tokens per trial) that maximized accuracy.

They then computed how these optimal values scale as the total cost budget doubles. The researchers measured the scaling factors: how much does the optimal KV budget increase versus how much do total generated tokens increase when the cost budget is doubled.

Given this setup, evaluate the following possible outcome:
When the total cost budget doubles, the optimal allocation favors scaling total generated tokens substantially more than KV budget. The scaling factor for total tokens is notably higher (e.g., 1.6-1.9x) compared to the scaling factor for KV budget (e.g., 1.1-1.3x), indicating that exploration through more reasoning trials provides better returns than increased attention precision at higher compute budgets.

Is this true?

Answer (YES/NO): YES